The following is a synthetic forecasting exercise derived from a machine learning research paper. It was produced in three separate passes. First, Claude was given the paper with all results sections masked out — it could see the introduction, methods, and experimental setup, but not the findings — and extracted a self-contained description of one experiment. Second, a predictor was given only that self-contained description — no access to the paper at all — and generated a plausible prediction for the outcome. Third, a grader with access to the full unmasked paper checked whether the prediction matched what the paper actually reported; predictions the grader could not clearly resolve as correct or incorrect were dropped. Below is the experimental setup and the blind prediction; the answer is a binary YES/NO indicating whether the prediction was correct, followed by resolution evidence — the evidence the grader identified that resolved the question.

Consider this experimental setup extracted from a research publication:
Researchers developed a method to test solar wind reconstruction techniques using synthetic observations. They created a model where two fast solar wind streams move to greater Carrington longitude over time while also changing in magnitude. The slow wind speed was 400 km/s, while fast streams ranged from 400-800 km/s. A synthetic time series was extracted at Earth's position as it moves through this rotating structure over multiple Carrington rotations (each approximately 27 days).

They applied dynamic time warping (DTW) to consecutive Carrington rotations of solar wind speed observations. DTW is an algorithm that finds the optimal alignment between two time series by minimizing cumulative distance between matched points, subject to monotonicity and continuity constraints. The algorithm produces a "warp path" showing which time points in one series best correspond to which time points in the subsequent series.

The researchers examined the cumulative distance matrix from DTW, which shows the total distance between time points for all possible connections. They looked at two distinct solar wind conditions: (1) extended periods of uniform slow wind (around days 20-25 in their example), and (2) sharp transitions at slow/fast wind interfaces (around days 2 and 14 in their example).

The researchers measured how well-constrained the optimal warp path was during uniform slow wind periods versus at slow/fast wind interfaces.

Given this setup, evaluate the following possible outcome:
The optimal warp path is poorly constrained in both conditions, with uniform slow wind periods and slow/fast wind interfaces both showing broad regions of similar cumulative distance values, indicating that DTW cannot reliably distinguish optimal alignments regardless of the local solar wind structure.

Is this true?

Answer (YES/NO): NO